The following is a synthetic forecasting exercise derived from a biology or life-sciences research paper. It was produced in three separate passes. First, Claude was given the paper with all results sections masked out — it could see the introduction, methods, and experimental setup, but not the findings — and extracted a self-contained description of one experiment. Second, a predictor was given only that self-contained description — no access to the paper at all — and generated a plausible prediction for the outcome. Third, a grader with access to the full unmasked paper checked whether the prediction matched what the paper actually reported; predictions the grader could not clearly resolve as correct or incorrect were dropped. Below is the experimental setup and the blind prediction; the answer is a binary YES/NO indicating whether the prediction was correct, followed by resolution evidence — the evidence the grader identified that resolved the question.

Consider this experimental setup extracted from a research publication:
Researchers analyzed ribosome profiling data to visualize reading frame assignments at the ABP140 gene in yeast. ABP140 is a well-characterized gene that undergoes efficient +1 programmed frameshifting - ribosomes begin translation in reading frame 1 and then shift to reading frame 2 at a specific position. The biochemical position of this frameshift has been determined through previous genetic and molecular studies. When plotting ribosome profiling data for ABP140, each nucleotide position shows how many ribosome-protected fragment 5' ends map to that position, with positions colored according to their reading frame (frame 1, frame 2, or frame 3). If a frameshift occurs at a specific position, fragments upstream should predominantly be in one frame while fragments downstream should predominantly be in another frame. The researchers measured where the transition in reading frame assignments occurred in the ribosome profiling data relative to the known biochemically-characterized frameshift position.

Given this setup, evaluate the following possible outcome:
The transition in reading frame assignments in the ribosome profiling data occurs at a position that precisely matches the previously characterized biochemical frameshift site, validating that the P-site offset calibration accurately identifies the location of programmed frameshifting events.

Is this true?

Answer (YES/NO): YES